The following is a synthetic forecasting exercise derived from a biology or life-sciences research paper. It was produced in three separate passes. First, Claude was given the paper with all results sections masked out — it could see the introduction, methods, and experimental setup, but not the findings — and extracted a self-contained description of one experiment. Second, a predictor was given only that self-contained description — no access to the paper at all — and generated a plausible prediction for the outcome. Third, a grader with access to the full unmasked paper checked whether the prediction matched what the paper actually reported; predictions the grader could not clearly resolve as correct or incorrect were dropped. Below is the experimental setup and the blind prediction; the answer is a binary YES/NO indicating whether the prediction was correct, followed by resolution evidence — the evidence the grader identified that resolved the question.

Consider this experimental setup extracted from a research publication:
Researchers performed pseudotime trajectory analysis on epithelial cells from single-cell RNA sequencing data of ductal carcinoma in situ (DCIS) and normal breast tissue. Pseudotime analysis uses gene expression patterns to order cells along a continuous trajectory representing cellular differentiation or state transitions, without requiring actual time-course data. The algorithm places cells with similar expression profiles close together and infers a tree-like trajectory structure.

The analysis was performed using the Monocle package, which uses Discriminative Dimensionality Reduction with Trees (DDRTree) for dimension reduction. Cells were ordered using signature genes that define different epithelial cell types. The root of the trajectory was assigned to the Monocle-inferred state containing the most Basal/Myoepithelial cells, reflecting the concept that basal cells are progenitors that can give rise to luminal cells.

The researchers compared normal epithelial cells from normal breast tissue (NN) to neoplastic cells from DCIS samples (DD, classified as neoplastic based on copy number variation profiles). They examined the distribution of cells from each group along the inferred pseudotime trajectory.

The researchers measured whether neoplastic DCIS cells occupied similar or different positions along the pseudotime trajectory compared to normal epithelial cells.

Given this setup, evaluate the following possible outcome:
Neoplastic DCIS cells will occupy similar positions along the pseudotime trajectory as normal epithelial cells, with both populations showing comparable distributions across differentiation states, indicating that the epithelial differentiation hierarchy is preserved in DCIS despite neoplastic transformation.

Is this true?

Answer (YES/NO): NO